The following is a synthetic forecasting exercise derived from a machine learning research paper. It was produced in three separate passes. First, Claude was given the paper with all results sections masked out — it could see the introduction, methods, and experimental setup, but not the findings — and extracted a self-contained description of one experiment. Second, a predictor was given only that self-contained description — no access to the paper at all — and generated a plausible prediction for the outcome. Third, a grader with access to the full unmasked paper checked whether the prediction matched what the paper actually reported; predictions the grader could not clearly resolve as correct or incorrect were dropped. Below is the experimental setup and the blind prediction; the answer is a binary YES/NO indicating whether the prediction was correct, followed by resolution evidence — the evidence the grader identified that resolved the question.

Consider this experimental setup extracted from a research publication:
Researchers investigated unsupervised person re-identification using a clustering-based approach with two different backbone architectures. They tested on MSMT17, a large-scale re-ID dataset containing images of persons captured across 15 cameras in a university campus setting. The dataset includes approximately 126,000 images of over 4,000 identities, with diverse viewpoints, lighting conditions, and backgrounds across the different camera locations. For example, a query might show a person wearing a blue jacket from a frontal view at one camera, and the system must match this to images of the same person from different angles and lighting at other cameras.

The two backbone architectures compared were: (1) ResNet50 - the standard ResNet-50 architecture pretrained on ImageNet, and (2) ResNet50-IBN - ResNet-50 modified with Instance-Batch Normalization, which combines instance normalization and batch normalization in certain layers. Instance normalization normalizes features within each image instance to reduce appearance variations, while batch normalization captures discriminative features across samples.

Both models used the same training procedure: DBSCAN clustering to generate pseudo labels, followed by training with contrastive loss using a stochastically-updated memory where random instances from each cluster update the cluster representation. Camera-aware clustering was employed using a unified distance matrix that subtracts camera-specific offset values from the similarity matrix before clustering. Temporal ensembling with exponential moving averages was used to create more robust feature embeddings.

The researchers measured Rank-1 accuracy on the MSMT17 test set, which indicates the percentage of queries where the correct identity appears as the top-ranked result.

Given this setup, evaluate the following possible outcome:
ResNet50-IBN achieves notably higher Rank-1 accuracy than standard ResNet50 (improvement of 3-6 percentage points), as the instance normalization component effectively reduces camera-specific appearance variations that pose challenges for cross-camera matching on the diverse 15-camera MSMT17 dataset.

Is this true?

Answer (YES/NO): YES